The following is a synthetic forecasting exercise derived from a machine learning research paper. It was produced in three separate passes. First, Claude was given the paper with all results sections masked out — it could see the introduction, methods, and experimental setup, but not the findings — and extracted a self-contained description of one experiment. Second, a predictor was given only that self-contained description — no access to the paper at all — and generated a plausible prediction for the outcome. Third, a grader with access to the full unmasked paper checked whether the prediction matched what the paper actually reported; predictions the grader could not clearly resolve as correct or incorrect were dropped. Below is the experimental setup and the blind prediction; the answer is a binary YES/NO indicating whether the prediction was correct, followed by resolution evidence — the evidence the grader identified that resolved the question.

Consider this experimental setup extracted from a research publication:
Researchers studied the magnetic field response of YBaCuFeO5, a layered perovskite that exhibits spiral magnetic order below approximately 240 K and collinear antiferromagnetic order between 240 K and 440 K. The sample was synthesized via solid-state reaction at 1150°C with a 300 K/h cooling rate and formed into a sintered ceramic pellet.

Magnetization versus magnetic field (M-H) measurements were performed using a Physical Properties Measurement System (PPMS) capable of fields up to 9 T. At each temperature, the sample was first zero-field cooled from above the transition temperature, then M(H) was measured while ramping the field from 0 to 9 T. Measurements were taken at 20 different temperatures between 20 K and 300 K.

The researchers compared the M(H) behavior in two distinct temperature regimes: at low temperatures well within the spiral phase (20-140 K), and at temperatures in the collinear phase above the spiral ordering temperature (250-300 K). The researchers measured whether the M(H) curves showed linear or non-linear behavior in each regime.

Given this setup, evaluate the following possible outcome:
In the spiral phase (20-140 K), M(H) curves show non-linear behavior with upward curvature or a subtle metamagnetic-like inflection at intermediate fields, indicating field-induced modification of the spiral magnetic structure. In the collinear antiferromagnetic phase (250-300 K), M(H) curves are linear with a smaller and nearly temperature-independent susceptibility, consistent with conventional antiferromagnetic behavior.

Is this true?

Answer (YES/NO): NO